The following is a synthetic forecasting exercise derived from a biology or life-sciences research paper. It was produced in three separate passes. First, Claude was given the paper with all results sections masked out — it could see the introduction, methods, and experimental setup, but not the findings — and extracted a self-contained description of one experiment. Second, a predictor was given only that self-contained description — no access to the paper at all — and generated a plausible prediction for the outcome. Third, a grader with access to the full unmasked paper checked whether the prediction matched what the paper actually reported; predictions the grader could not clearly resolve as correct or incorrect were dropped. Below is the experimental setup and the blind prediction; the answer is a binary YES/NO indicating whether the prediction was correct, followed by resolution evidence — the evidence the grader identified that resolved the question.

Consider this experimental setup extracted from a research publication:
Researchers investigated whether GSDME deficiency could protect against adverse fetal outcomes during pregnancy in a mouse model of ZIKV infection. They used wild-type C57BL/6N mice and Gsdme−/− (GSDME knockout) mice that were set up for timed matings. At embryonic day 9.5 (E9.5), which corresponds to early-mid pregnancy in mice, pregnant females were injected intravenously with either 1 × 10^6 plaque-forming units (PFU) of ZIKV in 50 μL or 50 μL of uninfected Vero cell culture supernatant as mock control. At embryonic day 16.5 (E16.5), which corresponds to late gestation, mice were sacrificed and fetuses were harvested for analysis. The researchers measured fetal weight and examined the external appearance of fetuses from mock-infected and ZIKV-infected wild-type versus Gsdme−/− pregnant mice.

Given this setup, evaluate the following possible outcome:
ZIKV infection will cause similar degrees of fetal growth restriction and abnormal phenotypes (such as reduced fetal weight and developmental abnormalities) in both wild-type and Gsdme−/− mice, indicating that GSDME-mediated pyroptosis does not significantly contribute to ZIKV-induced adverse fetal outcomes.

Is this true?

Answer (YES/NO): NO